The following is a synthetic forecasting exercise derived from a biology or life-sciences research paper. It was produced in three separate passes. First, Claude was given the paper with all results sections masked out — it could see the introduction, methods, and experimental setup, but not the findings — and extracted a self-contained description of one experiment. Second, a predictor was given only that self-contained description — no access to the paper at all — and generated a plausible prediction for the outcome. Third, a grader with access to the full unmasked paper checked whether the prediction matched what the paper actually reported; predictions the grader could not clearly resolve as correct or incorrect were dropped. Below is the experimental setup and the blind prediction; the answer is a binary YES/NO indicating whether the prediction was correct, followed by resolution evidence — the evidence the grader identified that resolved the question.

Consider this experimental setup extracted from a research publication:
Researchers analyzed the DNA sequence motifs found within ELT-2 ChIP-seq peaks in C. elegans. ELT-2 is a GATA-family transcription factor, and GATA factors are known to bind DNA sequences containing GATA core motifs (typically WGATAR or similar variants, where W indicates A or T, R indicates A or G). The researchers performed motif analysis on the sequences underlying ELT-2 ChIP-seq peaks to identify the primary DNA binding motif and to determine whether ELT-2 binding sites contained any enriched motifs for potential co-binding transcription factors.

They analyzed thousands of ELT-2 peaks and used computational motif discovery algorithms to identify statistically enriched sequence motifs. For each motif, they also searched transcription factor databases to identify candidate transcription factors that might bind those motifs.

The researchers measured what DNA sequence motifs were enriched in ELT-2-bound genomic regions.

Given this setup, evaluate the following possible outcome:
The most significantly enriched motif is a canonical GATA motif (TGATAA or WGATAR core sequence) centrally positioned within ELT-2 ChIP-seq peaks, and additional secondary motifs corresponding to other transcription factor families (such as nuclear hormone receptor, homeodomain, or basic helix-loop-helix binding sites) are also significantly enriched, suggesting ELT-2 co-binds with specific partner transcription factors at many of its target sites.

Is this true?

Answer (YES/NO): YES